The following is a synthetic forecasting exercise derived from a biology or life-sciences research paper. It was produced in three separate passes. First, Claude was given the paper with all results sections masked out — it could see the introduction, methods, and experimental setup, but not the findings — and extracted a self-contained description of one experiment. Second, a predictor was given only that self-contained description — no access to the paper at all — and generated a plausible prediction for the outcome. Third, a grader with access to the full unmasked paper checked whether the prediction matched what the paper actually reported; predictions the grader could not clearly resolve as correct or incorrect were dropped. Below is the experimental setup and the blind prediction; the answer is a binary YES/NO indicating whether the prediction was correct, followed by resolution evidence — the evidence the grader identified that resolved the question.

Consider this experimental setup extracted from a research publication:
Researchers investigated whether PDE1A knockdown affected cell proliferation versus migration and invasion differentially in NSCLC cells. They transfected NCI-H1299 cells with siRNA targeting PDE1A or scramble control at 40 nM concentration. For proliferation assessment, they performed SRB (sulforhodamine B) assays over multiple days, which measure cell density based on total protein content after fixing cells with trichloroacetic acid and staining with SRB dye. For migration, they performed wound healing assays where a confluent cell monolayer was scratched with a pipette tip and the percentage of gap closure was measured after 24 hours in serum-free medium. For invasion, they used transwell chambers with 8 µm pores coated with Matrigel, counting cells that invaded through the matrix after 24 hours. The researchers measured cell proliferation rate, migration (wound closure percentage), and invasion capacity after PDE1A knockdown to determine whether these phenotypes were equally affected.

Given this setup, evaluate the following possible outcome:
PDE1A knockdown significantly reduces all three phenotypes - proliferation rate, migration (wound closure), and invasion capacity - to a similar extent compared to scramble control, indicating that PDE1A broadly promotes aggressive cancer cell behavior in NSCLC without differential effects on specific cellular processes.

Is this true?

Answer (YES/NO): NO